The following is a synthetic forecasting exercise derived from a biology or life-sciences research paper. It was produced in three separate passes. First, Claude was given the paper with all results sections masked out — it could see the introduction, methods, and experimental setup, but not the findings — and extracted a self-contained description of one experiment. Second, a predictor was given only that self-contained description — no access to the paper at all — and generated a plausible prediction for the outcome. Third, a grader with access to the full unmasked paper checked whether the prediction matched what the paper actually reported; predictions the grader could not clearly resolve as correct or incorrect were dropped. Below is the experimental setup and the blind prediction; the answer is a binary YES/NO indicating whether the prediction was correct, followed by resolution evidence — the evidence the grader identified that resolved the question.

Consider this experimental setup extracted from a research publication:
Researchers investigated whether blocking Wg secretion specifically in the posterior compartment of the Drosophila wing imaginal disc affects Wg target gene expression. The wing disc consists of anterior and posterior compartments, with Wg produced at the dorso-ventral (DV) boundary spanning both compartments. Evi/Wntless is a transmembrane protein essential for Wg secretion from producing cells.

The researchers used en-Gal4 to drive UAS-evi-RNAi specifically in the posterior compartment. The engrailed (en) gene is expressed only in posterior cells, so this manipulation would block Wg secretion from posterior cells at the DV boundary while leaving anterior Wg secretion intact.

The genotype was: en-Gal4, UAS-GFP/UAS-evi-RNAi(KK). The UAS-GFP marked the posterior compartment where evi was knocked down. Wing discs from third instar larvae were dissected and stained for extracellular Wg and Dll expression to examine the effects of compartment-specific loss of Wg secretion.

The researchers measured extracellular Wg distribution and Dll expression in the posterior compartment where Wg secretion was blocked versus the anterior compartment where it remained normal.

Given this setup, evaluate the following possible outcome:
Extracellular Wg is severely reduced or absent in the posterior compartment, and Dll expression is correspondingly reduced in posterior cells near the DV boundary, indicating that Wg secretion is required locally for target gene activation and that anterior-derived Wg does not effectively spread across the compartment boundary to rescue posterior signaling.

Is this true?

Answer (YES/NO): NO